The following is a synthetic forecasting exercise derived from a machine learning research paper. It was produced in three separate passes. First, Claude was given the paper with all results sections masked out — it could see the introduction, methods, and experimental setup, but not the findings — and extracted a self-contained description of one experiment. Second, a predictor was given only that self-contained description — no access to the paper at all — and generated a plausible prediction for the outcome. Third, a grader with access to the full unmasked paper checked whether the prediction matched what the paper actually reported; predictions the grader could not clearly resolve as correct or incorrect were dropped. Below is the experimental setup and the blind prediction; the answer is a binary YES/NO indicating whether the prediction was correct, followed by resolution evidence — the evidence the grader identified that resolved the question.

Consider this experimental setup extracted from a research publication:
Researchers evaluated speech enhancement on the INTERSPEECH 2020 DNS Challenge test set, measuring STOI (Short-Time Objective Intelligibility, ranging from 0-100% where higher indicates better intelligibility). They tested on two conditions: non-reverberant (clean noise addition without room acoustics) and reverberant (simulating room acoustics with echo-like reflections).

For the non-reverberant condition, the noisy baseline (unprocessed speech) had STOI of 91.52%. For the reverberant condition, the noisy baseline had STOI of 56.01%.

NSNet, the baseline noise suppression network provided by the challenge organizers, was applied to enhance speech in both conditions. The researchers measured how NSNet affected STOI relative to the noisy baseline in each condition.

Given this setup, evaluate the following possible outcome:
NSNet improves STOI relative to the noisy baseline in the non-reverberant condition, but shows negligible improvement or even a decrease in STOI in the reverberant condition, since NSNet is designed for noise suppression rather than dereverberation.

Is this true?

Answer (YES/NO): NO